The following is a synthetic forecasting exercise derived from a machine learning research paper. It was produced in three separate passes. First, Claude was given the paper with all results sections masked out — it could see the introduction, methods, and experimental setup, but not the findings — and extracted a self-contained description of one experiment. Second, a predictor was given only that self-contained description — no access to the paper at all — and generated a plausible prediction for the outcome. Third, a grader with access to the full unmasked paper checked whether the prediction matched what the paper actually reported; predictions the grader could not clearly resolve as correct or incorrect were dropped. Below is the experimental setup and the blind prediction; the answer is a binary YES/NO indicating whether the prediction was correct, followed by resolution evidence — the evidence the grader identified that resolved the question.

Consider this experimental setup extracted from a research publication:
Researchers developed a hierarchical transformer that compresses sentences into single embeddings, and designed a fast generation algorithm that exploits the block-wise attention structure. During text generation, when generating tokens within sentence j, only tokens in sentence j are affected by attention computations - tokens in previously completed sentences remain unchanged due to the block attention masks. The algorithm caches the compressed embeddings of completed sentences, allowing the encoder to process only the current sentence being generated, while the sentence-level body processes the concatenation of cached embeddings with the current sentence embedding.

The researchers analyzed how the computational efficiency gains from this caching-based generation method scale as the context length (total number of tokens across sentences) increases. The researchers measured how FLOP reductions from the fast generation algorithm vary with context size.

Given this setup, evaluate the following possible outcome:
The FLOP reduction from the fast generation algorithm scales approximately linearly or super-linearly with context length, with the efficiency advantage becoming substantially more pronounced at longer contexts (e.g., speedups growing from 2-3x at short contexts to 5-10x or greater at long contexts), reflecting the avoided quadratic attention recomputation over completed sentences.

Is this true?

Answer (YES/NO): YES